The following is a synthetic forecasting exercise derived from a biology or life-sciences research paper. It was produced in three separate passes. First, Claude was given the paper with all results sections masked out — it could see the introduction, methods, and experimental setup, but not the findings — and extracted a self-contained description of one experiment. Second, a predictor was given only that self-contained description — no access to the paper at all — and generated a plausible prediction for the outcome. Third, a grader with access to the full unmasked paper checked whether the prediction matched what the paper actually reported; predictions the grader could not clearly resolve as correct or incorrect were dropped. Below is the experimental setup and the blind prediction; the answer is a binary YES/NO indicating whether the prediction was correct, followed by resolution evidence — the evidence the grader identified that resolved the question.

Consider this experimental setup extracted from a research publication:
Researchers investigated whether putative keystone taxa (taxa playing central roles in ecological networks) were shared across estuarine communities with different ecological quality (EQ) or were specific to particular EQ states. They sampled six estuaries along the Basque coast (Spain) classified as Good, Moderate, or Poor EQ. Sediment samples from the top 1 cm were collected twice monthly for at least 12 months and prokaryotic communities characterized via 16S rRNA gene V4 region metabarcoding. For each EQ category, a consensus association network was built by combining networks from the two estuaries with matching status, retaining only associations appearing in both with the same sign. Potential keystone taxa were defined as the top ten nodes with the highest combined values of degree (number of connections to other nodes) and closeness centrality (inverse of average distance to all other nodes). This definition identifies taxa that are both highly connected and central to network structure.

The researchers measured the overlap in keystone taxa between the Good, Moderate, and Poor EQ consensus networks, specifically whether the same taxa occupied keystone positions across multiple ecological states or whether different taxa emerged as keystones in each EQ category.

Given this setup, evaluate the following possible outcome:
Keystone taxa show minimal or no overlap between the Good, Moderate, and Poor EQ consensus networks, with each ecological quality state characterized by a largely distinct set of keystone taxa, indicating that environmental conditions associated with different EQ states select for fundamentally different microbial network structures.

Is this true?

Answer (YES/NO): YES